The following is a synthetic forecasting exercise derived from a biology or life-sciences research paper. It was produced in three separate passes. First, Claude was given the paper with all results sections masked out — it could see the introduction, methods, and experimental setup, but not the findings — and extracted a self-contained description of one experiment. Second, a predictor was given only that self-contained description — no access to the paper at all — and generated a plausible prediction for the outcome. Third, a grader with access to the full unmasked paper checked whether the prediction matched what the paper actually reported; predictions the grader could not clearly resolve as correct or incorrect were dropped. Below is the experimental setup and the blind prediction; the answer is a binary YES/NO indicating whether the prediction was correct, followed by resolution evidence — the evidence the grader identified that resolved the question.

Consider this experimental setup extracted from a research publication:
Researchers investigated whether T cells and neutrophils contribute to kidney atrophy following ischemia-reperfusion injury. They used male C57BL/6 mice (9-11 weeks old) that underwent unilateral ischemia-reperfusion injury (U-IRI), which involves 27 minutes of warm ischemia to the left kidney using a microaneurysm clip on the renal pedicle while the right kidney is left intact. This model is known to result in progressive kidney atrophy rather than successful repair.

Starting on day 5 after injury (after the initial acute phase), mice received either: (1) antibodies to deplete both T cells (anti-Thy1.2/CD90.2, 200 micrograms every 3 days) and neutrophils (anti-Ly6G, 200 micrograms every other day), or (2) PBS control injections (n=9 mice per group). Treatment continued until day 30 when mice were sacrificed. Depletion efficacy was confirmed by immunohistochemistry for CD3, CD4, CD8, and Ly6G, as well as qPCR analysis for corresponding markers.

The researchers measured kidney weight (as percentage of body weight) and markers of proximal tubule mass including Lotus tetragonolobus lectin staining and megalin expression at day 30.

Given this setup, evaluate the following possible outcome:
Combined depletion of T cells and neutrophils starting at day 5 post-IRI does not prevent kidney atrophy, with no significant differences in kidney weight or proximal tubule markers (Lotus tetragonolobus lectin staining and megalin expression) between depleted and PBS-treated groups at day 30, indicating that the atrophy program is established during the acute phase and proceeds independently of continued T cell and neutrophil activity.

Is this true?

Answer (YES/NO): NO